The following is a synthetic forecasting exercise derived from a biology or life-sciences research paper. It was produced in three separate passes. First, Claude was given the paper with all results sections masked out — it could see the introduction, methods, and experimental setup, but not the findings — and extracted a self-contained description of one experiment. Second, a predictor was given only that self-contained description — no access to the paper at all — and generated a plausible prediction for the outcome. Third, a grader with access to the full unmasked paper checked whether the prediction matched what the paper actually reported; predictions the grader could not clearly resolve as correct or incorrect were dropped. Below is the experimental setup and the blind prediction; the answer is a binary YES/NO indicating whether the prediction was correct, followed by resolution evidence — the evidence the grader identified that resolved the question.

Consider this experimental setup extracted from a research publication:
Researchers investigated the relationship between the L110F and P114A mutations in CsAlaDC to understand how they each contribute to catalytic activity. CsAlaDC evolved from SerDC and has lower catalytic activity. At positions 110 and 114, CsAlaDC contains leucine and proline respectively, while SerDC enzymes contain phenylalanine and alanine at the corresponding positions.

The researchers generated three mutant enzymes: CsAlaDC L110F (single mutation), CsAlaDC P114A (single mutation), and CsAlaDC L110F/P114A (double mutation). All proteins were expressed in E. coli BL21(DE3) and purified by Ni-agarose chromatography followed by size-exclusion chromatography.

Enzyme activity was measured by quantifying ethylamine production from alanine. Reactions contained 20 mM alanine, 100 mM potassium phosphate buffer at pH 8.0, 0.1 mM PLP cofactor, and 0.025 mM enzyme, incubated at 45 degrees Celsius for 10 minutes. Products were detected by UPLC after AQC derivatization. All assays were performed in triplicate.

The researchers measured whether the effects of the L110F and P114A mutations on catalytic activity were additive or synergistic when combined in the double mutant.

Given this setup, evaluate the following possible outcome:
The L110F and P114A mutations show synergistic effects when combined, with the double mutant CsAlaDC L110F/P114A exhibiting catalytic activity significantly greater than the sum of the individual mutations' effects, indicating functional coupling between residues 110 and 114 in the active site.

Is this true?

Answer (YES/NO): NO